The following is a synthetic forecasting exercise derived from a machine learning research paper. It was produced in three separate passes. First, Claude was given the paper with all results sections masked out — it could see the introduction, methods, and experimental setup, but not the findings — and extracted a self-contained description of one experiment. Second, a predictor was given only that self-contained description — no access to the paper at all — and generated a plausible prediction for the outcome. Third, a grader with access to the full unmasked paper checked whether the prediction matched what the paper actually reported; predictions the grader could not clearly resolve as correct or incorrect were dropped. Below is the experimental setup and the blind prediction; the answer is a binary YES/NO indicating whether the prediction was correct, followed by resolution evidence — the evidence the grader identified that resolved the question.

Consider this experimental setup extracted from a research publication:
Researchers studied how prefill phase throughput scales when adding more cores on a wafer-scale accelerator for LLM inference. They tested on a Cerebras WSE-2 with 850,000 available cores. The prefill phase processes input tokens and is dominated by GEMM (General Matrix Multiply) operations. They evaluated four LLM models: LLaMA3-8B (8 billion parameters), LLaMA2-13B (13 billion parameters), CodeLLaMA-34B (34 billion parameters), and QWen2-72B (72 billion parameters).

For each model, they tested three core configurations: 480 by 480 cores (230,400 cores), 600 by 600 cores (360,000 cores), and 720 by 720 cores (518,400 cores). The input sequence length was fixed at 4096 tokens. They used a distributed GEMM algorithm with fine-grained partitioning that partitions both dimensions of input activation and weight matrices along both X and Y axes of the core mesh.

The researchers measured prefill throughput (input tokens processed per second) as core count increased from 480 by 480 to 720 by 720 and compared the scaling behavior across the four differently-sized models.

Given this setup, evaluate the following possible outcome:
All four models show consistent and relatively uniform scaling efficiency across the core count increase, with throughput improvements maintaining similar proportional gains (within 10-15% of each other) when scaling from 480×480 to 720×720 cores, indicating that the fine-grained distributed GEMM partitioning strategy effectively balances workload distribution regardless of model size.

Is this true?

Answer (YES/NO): NO